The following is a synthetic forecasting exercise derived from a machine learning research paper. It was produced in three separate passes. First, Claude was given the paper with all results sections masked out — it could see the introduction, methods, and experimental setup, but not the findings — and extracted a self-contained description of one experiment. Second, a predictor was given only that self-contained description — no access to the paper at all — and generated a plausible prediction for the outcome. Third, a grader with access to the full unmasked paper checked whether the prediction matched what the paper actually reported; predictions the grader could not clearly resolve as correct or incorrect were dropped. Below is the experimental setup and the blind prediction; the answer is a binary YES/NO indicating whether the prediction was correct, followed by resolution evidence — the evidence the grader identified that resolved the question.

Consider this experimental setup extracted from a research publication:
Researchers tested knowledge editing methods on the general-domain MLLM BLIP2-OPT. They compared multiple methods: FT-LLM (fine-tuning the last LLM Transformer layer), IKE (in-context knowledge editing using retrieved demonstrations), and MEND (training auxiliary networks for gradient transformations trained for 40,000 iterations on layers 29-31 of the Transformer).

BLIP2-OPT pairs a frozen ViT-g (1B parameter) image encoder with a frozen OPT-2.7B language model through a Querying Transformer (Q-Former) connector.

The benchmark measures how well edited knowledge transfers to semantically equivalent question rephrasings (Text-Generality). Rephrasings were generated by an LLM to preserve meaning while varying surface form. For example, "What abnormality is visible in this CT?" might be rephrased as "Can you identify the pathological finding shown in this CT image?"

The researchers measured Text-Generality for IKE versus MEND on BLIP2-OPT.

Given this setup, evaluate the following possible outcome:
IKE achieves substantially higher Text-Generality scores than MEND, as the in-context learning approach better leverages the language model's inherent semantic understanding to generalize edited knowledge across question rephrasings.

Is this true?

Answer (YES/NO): NO